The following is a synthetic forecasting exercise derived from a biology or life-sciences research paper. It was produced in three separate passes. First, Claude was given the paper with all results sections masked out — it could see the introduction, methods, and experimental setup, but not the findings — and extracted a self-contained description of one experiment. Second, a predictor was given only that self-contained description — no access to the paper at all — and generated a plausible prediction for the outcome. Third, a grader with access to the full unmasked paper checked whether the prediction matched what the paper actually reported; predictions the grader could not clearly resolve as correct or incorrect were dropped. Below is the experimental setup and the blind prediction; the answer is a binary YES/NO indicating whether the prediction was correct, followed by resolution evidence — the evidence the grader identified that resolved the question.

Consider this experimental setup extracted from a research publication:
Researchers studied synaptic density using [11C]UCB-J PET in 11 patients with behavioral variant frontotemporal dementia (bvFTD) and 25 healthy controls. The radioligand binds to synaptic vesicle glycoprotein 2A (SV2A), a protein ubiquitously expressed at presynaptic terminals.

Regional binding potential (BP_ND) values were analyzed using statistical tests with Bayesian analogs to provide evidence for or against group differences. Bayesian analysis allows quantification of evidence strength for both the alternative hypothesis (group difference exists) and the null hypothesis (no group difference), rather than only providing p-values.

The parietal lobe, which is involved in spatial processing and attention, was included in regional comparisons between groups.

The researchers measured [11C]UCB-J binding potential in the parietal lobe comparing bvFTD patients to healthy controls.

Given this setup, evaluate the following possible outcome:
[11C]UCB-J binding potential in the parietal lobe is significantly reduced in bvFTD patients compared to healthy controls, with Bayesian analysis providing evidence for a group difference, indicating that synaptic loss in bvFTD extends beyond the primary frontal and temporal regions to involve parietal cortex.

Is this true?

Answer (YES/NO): NO